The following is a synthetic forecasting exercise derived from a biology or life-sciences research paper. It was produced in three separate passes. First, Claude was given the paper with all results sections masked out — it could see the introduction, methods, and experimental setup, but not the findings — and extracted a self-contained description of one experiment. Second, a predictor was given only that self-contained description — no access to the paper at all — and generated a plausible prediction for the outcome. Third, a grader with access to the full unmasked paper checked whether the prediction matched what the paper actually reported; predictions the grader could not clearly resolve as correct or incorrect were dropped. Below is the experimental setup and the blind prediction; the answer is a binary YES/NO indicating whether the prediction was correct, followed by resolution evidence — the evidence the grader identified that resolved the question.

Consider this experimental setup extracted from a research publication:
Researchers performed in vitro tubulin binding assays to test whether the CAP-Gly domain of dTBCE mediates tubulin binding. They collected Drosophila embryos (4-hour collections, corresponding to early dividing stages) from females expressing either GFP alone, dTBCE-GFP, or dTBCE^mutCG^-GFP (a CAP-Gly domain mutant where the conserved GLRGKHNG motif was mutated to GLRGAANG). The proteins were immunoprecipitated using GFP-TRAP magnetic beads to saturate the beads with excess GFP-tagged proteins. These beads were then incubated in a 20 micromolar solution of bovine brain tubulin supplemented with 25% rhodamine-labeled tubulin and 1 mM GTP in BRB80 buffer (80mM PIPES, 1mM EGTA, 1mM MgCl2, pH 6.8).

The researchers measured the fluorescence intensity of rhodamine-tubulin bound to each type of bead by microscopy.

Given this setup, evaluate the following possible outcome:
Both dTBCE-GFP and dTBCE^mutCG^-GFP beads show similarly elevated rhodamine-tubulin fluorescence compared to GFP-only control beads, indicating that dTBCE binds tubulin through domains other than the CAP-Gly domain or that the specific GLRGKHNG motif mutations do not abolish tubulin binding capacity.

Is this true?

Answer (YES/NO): NO